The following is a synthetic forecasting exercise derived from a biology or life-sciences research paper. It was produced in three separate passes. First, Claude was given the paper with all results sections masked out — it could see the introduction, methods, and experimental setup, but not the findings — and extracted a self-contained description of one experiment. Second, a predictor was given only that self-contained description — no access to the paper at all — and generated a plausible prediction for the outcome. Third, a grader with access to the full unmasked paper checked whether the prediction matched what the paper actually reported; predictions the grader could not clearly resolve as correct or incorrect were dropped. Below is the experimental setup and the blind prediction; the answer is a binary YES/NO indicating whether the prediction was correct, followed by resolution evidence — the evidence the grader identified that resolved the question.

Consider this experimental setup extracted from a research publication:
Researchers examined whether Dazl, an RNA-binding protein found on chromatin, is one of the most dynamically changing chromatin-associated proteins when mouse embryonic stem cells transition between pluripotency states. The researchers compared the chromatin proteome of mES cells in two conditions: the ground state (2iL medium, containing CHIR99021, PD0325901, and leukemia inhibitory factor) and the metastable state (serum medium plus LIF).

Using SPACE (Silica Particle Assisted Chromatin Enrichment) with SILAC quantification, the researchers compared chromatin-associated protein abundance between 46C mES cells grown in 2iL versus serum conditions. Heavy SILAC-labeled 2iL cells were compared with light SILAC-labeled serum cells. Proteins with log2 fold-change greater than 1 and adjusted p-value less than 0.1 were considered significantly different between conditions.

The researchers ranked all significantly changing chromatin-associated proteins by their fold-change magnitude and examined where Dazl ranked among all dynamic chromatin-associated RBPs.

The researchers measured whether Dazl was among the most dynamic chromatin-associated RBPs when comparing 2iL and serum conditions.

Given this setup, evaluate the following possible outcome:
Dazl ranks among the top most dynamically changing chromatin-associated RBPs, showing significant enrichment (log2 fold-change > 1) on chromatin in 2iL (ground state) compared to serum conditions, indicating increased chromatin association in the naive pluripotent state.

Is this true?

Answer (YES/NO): YES